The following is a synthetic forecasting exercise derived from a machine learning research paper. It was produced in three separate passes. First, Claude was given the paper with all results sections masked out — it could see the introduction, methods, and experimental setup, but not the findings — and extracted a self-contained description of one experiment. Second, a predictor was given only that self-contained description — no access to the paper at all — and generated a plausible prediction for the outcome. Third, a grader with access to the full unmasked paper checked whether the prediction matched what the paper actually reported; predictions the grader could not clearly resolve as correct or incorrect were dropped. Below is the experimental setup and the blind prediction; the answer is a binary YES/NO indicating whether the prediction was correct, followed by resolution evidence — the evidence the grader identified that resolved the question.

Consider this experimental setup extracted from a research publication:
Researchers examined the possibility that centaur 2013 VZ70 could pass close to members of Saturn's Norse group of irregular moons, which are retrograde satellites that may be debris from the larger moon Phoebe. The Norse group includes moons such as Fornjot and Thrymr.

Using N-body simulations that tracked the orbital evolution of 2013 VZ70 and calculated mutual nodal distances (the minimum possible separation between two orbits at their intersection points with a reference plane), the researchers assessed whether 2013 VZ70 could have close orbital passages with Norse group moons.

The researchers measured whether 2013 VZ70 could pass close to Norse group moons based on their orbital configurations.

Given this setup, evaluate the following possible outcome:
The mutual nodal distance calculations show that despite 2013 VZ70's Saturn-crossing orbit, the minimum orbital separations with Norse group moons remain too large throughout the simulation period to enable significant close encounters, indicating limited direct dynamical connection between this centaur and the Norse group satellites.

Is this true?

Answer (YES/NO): NO